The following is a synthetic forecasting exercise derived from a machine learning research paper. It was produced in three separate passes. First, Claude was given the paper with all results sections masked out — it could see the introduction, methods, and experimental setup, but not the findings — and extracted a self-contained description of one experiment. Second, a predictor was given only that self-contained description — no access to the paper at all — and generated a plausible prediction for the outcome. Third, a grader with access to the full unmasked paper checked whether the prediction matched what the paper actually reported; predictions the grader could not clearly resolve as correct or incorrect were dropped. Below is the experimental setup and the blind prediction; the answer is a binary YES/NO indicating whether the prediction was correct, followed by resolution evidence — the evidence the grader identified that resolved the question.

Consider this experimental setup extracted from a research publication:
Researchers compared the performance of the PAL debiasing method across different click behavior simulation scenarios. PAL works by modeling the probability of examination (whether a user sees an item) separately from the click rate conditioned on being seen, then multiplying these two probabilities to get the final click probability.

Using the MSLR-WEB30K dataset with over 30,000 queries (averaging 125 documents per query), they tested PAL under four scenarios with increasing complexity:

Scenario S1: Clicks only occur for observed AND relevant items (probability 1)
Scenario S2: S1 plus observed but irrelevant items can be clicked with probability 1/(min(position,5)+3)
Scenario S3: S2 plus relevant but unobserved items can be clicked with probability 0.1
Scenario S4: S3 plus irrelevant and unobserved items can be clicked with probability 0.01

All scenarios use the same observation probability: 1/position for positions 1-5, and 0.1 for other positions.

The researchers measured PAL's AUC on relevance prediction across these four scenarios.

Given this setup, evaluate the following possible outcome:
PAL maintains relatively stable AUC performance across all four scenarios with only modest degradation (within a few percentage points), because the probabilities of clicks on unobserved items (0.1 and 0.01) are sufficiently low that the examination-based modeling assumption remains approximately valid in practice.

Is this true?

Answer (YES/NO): NO